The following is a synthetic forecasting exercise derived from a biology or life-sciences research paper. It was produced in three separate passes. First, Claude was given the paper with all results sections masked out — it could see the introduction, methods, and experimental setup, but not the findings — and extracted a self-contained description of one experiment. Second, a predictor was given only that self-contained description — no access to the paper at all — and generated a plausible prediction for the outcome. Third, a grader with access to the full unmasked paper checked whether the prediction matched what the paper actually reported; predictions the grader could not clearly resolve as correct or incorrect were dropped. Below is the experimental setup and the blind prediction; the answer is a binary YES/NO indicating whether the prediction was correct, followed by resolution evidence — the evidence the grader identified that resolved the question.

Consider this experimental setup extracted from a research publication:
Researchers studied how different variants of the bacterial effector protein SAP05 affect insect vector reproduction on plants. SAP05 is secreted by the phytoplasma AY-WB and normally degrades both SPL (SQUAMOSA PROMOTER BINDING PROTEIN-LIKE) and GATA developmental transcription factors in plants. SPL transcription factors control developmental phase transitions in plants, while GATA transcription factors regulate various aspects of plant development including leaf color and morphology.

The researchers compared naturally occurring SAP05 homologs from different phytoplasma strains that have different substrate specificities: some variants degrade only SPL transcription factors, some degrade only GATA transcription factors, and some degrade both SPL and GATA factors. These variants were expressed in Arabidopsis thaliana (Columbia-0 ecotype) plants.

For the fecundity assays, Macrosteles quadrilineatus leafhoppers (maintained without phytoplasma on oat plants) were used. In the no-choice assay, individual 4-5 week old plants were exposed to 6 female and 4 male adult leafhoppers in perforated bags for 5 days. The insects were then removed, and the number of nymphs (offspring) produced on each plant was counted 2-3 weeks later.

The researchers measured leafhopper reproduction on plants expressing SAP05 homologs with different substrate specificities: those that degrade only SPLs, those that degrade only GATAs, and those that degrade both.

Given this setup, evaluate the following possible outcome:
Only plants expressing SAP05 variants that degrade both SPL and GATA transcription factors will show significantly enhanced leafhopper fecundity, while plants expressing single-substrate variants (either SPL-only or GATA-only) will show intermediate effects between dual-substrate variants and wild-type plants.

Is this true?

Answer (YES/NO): NO